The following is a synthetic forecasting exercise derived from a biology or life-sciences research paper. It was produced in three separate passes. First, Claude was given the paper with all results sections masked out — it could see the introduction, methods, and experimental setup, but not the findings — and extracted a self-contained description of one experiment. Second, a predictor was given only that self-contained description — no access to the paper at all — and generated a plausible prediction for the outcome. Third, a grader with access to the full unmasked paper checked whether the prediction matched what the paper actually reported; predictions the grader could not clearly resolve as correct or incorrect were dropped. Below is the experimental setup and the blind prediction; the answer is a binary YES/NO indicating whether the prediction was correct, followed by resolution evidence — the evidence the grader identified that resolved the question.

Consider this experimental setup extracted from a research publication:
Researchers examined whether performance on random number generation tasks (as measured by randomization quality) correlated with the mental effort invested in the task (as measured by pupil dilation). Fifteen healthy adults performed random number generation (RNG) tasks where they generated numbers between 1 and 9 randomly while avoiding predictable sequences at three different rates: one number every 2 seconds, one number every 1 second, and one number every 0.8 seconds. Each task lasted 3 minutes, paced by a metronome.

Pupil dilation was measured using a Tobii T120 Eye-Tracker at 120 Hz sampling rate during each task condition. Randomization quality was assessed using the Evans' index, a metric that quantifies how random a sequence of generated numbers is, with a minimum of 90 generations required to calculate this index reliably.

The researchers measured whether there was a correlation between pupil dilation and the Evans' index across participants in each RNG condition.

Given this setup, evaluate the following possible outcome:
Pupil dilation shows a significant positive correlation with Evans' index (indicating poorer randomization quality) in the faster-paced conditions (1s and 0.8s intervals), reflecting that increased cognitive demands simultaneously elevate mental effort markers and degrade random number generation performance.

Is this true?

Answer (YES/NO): NO